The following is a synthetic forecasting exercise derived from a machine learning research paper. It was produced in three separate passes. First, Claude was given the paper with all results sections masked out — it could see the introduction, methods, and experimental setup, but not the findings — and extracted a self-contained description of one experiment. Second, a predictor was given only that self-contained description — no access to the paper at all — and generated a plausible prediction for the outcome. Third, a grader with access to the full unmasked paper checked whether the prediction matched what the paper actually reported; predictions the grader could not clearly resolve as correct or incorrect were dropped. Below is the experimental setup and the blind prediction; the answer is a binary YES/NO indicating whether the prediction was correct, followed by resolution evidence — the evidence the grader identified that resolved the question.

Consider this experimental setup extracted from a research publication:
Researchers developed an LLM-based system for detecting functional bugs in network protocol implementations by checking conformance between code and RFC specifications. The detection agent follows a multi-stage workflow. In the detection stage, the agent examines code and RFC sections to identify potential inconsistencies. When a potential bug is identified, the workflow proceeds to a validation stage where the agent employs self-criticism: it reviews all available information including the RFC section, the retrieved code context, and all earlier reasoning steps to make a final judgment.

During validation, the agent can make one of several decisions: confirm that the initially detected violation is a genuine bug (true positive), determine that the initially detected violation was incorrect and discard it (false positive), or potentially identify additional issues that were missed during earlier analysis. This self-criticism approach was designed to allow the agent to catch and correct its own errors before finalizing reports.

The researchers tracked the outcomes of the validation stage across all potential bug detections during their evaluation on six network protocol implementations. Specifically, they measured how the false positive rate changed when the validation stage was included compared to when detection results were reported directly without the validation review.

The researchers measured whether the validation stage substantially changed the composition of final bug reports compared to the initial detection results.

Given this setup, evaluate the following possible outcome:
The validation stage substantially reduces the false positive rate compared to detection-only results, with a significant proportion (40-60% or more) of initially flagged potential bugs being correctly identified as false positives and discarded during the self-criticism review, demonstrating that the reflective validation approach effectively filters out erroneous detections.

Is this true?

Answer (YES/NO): YES